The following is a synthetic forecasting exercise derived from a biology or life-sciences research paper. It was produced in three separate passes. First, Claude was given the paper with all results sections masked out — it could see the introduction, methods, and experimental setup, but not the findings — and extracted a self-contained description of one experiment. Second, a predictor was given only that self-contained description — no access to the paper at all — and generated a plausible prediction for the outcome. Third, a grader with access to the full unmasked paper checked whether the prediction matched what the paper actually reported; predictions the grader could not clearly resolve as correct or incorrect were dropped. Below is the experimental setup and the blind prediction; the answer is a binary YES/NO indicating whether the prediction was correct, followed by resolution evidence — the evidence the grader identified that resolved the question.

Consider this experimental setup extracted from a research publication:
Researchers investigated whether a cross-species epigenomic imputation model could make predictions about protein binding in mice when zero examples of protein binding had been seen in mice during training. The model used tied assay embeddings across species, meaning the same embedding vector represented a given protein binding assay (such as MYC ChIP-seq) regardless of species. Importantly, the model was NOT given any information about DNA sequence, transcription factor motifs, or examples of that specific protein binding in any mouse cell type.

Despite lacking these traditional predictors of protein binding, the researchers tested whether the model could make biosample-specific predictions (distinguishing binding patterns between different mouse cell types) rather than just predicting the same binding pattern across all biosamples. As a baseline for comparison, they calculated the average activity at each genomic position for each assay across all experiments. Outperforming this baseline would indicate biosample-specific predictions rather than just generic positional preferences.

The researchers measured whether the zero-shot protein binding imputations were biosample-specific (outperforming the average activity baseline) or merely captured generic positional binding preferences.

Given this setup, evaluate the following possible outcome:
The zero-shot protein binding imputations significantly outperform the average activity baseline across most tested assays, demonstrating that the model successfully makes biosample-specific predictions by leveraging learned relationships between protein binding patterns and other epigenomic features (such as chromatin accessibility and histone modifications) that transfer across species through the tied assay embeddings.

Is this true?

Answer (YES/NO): YES